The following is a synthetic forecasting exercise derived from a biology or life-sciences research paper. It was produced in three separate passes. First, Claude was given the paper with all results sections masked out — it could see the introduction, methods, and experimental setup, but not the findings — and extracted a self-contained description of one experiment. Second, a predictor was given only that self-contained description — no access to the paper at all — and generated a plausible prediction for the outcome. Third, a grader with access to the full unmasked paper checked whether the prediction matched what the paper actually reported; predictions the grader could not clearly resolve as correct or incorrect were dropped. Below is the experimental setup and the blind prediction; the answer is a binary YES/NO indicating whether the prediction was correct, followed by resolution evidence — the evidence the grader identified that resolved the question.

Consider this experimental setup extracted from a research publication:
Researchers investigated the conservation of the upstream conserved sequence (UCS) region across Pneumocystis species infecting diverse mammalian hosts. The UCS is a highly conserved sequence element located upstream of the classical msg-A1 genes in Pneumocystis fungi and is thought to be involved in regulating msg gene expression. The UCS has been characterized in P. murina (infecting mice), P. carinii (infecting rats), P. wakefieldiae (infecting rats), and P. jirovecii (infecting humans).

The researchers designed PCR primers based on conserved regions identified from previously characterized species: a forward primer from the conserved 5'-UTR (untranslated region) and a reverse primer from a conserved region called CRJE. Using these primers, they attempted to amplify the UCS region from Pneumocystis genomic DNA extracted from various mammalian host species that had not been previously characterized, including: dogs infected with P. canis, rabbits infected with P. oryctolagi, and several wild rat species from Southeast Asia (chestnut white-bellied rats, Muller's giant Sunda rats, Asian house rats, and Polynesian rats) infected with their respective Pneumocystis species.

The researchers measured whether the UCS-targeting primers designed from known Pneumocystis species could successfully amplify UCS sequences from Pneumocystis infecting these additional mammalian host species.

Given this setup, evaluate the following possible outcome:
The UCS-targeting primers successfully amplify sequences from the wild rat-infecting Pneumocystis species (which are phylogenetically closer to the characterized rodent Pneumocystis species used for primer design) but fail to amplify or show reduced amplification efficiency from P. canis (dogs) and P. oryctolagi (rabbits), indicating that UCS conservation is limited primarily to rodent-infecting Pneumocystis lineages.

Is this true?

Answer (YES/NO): NO